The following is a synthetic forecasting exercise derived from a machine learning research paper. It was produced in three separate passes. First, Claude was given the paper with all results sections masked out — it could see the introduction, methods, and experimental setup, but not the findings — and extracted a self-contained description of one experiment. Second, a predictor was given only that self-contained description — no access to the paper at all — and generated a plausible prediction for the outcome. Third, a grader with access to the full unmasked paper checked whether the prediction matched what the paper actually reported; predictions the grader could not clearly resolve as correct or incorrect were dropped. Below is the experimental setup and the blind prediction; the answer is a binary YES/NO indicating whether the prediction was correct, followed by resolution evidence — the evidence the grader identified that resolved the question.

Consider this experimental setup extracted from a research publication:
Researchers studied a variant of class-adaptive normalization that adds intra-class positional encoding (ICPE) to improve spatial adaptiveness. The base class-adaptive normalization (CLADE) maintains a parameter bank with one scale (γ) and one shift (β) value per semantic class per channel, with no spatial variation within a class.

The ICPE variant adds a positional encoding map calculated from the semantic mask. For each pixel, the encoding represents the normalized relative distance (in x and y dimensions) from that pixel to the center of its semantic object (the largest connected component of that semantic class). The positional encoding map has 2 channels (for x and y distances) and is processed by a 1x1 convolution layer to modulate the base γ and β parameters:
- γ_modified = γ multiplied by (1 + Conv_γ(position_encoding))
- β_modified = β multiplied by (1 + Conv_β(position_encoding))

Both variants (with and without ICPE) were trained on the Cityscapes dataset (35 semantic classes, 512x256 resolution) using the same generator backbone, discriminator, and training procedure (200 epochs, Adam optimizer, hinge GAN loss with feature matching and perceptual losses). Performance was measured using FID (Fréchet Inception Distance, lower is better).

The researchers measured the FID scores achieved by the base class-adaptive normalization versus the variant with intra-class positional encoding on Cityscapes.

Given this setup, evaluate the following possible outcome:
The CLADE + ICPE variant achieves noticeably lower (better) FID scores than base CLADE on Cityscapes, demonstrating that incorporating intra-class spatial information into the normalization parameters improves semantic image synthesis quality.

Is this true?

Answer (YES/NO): YES